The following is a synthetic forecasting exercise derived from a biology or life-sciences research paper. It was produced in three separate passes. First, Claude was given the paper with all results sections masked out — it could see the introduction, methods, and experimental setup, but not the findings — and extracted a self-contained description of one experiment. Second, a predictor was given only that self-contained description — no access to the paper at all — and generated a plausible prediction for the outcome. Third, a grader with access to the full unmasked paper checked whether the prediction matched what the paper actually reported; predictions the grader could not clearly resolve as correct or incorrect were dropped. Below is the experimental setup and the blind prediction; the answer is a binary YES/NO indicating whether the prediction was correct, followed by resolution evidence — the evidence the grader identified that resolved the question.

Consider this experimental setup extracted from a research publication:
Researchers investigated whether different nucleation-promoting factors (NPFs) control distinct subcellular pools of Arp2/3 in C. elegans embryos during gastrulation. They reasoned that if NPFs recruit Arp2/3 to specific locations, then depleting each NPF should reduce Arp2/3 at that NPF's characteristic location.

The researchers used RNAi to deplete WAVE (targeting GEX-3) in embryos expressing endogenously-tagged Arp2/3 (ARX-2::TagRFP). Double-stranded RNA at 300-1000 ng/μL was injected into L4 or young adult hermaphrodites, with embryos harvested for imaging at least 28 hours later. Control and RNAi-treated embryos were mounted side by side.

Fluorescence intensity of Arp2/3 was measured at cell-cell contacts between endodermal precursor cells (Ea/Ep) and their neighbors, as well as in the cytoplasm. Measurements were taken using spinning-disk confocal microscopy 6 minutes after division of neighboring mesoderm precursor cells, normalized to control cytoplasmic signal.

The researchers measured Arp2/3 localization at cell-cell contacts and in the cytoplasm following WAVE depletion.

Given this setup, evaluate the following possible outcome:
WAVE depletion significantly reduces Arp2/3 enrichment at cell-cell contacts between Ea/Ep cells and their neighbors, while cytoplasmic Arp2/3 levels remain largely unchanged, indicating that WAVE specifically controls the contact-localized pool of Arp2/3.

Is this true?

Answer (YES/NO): YES